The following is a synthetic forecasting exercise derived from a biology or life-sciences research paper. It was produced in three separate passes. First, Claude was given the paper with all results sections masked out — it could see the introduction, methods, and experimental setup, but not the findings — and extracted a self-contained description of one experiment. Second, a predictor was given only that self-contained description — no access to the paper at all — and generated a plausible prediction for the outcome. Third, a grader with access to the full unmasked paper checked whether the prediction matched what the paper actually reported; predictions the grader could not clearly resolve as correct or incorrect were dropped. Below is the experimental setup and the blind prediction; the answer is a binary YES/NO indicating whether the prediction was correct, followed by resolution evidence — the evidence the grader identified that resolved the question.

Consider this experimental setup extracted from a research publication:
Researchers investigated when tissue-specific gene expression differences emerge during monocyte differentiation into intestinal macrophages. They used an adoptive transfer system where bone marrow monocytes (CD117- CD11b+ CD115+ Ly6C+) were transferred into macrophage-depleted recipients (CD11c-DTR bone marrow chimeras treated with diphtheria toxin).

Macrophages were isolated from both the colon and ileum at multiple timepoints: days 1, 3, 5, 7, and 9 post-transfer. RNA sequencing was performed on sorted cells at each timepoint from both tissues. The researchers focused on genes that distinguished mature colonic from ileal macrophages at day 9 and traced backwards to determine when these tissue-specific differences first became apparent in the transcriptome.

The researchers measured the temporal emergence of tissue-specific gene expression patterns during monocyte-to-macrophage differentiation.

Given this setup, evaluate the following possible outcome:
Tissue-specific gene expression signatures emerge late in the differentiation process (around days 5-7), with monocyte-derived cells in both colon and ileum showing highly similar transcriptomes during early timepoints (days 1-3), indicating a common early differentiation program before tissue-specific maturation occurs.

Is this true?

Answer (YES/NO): NO